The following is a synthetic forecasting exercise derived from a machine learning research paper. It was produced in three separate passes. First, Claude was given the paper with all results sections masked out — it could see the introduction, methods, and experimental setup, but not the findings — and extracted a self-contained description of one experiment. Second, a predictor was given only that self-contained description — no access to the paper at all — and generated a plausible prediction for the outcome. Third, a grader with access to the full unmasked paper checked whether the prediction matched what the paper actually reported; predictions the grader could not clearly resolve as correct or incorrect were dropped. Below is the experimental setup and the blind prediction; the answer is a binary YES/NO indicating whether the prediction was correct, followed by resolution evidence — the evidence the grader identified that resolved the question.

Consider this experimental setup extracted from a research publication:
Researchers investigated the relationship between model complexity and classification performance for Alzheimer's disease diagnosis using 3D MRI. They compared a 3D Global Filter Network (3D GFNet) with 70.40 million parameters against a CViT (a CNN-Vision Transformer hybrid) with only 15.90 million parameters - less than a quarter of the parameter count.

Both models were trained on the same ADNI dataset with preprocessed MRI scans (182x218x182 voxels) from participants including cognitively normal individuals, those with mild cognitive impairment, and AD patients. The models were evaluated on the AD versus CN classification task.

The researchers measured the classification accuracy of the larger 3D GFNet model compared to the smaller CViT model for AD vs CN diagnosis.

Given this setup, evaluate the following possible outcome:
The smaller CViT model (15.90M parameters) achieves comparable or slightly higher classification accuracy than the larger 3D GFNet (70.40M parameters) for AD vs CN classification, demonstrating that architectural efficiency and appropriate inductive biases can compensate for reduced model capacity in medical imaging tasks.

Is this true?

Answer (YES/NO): NO